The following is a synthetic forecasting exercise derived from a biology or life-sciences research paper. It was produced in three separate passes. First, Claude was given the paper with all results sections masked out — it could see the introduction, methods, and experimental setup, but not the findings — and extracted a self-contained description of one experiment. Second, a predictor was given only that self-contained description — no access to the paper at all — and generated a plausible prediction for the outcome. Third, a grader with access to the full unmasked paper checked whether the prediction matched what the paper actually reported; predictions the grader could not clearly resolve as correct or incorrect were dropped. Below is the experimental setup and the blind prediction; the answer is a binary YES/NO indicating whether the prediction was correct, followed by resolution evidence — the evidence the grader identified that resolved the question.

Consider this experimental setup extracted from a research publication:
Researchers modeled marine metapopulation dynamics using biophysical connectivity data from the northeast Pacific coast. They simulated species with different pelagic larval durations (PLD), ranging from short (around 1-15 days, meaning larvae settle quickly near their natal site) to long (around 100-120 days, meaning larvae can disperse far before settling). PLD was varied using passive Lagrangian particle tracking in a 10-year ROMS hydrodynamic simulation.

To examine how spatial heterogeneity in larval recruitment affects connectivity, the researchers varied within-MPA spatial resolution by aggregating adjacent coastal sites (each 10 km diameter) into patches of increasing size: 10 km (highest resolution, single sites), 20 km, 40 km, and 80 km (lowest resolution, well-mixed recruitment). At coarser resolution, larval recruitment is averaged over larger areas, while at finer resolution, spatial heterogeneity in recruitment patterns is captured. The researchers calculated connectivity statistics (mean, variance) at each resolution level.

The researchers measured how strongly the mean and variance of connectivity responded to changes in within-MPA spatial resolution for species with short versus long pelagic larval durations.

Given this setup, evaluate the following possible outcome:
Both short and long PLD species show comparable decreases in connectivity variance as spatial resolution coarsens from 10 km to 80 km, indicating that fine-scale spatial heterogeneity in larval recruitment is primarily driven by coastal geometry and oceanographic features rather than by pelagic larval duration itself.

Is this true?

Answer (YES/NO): NO